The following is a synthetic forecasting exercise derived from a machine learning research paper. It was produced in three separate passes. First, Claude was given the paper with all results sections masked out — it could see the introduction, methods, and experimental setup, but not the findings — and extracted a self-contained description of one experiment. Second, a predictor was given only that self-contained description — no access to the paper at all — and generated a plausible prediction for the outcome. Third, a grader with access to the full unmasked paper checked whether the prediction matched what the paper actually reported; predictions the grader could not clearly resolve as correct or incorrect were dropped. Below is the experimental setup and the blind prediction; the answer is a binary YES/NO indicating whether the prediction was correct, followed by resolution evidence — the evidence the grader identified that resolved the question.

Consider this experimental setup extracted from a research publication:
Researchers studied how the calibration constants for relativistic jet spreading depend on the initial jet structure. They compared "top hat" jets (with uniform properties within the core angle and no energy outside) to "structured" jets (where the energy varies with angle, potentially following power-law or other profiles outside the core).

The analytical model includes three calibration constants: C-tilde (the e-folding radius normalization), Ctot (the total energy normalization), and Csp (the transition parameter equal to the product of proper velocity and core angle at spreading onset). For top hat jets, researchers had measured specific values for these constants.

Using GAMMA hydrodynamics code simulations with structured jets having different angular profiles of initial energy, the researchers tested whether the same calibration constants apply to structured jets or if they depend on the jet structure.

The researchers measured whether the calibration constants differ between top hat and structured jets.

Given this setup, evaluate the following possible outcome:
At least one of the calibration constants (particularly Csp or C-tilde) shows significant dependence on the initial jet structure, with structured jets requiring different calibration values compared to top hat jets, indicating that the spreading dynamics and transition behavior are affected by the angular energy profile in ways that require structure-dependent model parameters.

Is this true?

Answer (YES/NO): NO